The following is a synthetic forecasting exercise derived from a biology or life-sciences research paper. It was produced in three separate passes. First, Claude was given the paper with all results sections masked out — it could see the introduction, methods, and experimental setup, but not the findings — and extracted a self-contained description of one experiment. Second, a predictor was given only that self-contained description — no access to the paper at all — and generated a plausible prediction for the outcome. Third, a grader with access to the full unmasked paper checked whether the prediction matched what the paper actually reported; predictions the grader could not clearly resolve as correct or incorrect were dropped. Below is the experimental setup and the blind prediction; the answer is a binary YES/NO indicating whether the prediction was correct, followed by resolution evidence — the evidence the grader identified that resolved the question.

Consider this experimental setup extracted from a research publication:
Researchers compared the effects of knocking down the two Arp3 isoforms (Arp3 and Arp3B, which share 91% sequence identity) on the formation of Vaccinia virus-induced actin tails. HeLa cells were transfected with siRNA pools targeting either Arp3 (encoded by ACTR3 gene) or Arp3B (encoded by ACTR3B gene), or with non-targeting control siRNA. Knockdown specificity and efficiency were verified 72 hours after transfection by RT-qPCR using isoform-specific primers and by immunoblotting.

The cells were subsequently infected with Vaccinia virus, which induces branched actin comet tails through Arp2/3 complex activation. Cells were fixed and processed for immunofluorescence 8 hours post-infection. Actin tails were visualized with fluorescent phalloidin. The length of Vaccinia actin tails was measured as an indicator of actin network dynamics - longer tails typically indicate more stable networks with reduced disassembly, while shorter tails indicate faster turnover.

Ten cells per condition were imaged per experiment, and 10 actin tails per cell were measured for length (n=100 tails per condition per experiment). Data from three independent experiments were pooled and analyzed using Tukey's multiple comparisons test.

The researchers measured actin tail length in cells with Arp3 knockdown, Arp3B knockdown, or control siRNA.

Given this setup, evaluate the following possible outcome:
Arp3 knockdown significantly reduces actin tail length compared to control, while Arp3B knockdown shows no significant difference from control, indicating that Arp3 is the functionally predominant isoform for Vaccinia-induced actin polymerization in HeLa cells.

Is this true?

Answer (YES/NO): NO